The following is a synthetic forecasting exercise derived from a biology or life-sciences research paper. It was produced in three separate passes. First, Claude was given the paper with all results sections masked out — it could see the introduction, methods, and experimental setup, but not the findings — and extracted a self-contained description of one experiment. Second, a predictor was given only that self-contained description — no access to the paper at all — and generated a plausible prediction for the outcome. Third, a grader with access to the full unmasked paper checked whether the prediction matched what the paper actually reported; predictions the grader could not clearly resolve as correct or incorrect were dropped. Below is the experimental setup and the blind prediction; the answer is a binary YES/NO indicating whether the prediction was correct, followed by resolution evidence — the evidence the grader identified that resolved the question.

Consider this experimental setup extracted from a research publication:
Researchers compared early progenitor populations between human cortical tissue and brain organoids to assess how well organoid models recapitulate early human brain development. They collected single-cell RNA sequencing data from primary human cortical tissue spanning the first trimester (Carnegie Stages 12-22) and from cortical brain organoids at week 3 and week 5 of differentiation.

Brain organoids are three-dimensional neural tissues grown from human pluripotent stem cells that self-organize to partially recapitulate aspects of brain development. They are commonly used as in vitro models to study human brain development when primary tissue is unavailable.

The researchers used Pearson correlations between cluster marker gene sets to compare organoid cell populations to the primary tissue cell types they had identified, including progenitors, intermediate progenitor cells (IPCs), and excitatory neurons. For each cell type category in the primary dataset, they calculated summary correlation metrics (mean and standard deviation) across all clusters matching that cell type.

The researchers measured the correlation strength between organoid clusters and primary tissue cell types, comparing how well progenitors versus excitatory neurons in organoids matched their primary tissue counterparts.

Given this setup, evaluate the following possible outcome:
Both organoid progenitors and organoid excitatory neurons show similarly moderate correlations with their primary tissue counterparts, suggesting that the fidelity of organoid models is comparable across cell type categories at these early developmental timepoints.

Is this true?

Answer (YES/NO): NO